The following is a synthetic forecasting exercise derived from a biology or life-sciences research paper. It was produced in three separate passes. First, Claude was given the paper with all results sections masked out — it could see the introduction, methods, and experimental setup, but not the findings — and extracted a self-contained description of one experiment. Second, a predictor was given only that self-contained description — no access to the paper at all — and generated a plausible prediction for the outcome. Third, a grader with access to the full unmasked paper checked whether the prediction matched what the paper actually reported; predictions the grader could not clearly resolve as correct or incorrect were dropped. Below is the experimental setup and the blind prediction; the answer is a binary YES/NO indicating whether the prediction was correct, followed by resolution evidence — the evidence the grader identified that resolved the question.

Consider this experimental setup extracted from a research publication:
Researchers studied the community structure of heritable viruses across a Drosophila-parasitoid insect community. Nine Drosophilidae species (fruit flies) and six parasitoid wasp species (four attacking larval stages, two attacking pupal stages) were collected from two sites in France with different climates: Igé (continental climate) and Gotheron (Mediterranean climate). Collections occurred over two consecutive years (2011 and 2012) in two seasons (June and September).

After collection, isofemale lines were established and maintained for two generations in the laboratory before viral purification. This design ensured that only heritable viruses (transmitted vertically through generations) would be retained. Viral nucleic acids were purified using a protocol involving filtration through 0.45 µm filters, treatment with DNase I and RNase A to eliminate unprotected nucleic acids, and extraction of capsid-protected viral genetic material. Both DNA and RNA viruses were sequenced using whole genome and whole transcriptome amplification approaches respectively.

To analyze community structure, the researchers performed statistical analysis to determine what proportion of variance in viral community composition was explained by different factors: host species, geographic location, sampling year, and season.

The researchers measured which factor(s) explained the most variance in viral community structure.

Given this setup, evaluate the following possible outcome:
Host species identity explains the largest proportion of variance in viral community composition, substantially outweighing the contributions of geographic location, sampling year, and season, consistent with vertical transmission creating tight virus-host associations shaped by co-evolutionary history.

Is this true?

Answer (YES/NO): YES